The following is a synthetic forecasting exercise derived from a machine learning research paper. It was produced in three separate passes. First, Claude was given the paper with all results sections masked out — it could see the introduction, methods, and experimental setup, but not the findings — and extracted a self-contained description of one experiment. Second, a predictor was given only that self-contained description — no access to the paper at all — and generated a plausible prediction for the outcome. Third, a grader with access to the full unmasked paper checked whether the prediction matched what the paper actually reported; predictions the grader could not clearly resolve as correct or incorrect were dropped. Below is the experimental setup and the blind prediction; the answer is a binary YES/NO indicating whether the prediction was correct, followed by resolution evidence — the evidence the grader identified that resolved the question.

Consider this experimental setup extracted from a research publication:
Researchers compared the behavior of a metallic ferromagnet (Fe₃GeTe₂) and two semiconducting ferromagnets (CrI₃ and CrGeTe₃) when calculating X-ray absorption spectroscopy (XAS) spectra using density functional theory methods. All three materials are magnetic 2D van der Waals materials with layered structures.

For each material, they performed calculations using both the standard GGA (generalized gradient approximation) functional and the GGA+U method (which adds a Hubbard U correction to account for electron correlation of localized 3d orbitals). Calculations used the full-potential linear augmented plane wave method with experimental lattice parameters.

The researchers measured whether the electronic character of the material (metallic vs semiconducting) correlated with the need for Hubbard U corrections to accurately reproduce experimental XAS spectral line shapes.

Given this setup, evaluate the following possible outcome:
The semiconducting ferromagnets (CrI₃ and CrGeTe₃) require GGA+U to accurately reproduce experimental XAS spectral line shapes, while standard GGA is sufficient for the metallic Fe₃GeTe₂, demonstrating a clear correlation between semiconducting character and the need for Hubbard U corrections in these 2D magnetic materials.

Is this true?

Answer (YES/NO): NO